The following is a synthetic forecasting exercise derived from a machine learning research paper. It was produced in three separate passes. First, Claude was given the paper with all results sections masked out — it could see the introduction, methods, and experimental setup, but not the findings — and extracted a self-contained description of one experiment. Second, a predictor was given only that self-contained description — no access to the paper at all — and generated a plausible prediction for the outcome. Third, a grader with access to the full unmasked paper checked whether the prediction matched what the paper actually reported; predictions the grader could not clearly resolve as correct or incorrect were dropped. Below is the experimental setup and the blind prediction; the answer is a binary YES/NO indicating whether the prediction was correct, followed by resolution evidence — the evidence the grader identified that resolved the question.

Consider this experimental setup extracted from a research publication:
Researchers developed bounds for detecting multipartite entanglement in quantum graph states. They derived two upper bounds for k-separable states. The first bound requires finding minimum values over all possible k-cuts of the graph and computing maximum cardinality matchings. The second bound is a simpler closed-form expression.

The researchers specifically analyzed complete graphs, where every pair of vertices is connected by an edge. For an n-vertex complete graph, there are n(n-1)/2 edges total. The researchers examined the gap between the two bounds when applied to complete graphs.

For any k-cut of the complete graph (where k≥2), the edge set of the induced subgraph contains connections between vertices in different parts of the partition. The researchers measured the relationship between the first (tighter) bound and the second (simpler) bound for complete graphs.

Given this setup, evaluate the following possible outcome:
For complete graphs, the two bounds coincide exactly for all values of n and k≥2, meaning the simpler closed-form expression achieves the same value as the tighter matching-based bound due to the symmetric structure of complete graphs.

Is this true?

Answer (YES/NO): NO